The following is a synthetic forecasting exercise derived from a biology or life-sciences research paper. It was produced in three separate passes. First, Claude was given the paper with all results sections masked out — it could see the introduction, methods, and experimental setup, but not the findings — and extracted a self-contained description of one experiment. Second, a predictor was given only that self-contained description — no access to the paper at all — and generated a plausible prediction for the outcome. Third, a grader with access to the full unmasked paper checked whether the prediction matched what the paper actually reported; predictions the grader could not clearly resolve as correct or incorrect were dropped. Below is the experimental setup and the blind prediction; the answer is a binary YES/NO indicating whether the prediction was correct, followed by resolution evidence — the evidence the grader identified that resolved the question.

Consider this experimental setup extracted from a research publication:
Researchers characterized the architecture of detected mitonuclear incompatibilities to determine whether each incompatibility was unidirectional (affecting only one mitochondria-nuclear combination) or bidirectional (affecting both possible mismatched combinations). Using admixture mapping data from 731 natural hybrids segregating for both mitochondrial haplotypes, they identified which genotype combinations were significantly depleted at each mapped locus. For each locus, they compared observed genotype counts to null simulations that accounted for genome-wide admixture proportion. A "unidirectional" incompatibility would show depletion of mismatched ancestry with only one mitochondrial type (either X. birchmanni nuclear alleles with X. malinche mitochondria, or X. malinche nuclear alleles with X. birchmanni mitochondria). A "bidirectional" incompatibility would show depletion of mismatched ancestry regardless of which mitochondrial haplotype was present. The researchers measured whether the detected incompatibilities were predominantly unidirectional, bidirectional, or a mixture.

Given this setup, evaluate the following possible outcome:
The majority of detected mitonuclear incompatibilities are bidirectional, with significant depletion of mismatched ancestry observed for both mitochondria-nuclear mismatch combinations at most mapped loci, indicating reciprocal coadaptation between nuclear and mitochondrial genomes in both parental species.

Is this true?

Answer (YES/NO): NO